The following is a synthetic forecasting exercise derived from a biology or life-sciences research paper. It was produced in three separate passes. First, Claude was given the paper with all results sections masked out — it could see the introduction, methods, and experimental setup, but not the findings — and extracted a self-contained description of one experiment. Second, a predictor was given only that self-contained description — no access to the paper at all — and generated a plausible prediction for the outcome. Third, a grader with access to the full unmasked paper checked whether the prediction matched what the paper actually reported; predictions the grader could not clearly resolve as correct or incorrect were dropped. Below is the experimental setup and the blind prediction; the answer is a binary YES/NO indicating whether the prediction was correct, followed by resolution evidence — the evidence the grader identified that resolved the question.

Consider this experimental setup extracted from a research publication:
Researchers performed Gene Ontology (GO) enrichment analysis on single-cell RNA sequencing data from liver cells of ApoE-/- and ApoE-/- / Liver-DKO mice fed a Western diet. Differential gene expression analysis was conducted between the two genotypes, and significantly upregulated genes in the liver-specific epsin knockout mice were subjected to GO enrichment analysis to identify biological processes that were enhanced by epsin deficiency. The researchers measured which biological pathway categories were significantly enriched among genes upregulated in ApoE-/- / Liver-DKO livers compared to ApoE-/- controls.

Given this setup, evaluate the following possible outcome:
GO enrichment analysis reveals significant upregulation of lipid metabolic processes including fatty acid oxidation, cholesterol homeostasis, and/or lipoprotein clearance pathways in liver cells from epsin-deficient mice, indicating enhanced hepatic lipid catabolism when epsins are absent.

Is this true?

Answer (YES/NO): YES